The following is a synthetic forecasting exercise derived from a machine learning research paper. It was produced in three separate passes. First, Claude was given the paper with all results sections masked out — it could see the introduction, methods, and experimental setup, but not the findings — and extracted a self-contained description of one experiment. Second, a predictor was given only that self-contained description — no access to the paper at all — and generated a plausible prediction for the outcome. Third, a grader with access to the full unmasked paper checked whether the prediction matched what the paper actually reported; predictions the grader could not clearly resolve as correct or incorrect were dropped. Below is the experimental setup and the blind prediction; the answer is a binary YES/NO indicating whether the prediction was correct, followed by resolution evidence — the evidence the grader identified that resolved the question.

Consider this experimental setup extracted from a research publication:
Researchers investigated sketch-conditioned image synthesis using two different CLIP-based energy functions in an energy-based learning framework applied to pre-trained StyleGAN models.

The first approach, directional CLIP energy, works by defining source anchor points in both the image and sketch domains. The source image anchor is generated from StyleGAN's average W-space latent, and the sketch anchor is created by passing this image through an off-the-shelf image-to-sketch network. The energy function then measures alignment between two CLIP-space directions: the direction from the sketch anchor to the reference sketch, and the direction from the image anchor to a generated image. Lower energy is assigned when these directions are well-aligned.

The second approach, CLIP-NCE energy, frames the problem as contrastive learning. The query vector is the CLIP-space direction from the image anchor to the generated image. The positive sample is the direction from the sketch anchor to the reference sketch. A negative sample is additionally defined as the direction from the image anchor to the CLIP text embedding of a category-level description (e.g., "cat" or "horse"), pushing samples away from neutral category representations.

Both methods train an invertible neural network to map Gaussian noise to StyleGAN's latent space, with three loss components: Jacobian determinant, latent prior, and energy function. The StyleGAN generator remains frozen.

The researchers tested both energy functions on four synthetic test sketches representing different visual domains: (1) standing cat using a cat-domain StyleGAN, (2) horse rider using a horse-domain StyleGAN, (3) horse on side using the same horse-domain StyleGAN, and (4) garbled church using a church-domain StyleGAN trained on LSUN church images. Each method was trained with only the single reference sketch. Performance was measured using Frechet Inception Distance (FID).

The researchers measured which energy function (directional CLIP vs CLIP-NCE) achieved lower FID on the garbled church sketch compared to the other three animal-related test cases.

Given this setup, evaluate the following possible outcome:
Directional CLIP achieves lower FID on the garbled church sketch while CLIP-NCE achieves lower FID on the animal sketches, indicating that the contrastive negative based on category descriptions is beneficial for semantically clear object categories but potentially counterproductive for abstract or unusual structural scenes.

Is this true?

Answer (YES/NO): YES